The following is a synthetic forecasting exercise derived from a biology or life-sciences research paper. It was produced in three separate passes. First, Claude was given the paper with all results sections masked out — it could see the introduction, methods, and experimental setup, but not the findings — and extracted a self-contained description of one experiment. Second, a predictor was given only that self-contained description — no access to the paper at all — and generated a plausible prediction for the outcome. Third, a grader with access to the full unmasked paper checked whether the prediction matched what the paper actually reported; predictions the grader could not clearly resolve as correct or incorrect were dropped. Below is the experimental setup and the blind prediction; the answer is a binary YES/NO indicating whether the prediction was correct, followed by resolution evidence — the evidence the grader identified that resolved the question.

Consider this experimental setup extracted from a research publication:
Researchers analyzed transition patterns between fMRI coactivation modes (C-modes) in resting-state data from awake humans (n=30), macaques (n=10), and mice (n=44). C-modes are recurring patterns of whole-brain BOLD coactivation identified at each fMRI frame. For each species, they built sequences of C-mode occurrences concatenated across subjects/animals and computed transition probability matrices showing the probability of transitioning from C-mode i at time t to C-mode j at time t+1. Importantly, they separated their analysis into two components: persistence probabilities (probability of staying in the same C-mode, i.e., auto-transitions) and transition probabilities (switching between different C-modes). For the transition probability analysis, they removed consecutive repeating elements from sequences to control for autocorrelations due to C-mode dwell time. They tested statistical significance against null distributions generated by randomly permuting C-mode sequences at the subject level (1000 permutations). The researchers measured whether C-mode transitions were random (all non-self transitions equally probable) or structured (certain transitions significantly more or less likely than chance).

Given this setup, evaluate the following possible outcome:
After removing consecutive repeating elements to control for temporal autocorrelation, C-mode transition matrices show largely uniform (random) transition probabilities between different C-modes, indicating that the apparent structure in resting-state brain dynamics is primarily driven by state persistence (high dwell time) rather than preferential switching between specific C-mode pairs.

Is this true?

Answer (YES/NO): NO